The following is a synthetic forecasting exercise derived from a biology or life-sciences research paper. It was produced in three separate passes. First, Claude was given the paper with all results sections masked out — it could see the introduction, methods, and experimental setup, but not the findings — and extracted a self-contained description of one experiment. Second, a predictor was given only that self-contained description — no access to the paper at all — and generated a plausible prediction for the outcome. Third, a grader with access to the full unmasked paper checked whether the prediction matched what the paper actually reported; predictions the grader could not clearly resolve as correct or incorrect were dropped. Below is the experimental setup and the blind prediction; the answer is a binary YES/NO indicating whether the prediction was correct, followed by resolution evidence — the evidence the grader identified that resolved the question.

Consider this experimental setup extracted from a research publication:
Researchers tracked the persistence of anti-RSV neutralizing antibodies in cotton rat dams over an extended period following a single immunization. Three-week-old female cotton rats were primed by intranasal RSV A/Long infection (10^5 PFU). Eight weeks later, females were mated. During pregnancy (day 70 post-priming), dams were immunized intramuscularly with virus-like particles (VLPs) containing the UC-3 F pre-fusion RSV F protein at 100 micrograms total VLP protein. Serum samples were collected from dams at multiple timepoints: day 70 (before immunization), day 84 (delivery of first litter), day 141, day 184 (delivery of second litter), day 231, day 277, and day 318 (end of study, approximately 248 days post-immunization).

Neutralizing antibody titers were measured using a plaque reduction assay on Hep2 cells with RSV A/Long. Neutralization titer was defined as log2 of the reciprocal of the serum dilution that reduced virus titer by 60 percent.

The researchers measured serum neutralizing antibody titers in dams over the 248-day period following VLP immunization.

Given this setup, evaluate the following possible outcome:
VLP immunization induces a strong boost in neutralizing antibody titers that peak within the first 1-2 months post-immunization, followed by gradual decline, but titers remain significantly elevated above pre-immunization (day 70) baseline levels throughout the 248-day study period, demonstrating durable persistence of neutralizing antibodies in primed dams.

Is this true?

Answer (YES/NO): NO